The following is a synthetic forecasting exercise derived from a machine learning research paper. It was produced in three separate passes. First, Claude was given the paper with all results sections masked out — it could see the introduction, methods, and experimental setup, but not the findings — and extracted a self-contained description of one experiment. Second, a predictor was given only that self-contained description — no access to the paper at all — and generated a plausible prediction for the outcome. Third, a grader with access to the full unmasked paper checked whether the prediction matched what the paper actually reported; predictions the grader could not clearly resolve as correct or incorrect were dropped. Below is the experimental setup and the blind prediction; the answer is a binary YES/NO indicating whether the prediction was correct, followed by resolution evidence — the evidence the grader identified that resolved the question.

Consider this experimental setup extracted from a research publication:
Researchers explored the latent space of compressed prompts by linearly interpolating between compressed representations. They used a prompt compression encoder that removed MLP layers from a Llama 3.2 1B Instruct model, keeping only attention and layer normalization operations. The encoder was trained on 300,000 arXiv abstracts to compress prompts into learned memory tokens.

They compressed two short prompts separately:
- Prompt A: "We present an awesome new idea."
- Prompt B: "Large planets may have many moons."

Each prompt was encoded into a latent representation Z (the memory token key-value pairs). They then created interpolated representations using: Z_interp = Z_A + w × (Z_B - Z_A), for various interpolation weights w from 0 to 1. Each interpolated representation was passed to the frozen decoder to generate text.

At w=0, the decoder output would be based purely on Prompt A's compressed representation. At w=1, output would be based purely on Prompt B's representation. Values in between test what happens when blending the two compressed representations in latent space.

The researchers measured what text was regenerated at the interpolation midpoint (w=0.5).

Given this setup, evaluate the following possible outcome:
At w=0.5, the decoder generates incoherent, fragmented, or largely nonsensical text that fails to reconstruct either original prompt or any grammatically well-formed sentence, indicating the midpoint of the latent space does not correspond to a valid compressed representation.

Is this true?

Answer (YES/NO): NO